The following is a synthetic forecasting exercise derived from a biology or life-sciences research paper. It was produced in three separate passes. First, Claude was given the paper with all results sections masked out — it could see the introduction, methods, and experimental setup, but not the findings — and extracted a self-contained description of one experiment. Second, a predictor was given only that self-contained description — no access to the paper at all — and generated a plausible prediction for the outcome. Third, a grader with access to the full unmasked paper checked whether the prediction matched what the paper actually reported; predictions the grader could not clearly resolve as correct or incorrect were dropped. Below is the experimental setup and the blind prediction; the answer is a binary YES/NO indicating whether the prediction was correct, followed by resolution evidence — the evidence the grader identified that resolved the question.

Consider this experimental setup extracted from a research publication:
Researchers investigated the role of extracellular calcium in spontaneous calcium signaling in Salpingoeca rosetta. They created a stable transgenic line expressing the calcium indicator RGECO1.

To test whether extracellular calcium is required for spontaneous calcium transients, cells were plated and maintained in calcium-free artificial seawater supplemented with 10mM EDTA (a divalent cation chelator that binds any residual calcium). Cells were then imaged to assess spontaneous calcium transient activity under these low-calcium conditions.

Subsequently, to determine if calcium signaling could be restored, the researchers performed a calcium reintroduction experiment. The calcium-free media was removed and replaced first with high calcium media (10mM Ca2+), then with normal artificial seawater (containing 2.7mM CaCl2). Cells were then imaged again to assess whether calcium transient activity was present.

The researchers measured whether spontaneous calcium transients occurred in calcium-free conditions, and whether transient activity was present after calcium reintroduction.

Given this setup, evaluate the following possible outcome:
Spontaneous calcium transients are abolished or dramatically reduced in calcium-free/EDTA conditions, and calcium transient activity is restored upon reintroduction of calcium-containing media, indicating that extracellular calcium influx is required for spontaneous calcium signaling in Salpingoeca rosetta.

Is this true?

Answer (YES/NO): YES